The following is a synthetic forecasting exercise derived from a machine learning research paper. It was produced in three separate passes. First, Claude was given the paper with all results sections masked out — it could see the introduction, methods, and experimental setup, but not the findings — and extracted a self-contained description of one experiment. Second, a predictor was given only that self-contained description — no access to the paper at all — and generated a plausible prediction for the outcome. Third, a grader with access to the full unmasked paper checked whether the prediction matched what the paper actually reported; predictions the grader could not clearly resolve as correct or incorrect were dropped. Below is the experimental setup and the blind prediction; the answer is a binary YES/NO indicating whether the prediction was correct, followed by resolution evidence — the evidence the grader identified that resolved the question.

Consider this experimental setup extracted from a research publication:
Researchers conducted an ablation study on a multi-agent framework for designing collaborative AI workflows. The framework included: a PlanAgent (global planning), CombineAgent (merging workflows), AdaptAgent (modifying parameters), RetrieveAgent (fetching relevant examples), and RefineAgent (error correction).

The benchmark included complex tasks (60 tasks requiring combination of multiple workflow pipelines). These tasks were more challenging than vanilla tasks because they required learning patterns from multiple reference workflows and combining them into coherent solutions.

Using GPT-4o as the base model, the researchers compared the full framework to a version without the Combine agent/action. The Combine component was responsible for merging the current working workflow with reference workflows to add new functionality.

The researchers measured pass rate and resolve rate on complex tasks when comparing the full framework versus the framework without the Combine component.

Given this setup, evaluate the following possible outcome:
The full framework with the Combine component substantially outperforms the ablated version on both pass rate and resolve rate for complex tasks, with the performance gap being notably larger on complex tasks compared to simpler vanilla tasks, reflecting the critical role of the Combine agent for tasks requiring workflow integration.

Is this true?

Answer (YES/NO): YES